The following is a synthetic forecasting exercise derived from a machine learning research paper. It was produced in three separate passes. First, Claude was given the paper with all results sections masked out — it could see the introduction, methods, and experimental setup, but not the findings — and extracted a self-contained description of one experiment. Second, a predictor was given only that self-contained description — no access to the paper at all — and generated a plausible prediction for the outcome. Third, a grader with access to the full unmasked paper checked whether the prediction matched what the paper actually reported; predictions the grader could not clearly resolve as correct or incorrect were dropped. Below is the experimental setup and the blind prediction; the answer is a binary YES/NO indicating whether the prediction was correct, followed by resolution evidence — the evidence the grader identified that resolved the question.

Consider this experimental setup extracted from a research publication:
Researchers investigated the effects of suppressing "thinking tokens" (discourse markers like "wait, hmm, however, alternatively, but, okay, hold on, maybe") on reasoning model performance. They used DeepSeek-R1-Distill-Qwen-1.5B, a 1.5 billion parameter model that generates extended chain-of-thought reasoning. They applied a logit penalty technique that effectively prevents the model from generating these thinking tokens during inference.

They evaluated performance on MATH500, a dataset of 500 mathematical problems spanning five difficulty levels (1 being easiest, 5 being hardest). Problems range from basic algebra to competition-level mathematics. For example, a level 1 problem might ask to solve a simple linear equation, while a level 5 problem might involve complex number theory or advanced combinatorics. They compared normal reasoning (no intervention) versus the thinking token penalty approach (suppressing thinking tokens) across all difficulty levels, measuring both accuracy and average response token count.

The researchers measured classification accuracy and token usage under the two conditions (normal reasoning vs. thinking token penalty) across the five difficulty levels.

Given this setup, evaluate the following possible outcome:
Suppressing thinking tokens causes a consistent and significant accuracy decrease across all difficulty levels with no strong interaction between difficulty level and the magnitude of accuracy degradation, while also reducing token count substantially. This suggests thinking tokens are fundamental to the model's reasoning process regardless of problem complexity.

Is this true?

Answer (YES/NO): NO